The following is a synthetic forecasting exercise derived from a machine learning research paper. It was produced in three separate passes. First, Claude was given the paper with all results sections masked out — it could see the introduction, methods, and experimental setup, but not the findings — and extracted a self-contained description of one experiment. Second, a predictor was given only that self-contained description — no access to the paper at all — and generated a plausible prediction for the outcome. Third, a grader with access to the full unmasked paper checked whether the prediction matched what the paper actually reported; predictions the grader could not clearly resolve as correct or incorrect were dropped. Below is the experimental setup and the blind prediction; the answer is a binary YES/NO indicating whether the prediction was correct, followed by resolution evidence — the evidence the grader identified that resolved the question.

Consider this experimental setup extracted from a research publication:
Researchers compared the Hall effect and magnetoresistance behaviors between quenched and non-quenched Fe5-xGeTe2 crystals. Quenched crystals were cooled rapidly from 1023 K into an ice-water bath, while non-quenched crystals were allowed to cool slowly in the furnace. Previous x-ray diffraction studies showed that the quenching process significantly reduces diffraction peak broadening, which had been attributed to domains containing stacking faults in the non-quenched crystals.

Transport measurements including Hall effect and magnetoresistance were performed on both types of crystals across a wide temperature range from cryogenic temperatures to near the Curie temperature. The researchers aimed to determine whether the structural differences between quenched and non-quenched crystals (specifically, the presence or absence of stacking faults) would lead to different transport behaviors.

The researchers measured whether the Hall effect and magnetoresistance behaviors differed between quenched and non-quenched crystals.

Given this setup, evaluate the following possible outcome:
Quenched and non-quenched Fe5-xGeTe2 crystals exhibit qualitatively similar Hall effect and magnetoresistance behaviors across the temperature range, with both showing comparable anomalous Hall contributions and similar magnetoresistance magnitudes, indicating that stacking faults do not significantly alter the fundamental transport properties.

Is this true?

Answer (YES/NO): YES